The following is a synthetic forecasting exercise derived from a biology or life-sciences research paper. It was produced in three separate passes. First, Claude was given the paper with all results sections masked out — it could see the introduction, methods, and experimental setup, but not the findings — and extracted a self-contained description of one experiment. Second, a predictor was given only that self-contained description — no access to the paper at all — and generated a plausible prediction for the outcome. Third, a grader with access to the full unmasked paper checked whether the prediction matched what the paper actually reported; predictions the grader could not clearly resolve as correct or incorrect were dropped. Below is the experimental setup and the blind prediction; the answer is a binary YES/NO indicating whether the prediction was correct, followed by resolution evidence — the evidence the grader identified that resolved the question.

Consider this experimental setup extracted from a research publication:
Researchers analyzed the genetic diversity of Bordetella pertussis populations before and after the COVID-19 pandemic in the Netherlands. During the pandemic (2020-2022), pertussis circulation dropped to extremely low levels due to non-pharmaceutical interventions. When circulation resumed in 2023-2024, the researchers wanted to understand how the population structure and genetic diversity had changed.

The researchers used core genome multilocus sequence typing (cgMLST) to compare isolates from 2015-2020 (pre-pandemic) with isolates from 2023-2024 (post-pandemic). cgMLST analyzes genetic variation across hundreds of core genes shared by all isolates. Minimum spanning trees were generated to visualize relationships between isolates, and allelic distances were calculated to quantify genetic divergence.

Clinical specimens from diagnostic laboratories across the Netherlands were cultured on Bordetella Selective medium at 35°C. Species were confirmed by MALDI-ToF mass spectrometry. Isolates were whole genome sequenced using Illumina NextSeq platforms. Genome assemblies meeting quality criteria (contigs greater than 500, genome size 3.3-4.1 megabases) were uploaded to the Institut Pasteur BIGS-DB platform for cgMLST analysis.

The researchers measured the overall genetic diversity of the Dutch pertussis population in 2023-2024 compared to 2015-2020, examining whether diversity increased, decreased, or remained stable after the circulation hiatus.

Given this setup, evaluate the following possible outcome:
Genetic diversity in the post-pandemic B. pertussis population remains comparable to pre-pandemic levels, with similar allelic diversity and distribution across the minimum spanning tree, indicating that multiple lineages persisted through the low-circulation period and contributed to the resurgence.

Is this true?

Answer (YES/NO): NO